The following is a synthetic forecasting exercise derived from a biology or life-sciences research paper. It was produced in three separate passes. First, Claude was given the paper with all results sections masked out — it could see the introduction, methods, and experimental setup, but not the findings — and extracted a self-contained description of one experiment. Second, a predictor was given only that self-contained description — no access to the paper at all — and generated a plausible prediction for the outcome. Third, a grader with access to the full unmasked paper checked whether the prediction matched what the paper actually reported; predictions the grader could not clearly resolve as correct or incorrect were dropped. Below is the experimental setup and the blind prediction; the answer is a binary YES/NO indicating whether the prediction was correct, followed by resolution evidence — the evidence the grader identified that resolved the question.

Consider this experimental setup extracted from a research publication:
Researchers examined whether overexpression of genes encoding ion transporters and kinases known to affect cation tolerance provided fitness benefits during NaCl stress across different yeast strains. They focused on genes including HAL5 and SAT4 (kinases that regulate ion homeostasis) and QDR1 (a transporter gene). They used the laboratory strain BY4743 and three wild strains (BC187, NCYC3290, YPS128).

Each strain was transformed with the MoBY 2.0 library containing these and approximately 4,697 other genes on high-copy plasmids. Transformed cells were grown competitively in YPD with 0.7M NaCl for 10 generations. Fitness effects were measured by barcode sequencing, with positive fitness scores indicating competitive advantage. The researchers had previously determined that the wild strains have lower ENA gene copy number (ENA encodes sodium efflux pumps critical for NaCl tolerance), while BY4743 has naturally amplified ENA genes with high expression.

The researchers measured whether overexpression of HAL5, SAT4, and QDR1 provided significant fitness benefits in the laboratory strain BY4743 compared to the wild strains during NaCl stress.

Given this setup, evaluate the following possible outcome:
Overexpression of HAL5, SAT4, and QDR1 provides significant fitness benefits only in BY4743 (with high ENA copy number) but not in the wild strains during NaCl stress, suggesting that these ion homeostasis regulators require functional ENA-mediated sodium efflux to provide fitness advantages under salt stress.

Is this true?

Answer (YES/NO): NO